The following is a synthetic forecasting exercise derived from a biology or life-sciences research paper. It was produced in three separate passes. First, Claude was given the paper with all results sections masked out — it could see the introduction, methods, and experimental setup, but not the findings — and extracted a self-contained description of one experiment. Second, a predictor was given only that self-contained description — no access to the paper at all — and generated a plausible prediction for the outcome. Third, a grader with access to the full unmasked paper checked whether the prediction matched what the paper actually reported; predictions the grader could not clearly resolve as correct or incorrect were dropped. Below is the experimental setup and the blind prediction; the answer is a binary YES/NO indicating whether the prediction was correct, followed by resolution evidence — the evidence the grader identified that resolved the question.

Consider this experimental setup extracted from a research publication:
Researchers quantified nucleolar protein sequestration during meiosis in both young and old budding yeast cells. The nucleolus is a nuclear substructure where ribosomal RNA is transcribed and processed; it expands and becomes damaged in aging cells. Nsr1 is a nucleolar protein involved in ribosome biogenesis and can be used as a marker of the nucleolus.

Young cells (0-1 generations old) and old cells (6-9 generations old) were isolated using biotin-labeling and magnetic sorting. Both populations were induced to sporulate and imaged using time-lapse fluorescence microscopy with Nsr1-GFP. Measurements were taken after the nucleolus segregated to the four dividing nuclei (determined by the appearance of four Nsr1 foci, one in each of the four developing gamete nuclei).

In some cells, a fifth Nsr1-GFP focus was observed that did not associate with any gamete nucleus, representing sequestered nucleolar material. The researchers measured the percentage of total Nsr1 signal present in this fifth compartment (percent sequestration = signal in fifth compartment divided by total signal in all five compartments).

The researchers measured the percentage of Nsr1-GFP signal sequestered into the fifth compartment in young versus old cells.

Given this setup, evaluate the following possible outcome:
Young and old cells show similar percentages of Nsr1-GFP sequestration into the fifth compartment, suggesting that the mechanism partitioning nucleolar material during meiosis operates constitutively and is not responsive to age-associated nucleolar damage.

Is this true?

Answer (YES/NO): NO